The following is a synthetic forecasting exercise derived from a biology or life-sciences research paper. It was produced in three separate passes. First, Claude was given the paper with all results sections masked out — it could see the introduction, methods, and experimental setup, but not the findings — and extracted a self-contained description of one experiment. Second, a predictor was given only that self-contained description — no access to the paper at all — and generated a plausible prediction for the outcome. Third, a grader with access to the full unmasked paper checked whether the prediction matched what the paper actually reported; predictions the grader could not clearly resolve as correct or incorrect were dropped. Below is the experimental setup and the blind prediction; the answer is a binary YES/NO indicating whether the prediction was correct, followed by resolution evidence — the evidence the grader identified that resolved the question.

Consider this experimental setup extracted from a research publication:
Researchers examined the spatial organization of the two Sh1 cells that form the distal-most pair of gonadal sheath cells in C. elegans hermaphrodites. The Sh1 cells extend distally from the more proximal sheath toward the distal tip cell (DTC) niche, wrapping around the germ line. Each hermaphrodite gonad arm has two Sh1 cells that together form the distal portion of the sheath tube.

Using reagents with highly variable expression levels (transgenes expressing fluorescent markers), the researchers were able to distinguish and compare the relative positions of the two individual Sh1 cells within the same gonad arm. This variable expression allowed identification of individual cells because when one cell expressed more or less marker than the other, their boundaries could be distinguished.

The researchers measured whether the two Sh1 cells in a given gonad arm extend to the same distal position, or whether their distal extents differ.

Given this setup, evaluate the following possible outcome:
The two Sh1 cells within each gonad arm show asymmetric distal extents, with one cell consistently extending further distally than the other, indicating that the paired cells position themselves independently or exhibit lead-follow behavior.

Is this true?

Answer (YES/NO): YES